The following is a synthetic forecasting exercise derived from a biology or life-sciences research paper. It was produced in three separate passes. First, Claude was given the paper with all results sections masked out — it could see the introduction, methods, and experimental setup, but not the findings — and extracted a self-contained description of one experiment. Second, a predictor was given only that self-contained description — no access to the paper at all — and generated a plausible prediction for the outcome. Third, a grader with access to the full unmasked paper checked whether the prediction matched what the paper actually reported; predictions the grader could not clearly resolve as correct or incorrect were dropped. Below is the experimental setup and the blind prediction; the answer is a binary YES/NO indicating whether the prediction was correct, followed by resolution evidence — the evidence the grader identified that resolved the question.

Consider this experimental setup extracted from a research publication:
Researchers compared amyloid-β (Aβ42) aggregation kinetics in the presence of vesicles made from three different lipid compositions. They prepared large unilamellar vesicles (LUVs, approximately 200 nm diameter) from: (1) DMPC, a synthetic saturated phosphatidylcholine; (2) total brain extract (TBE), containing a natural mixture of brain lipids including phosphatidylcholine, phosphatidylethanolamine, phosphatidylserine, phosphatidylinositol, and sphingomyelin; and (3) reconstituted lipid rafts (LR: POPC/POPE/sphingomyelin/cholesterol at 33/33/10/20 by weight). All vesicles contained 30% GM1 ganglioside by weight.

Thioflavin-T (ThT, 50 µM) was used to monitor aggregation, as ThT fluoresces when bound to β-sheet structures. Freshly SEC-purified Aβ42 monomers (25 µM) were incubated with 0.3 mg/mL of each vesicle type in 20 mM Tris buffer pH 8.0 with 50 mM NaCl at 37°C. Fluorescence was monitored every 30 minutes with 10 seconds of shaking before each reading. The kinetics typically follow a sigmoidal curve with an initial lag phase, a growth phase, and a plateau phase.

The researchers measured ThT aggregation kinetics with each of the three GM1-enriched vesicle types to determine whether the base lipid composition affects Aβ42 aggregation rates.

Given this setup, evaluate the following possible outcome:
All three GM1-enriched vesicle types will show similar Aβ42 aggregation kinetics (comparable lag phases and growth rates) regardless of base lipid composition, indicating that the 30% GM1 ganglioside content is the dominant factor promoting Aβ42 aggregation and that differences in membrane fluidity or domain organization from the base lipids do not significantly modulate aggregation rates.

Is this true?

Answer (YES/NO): NO